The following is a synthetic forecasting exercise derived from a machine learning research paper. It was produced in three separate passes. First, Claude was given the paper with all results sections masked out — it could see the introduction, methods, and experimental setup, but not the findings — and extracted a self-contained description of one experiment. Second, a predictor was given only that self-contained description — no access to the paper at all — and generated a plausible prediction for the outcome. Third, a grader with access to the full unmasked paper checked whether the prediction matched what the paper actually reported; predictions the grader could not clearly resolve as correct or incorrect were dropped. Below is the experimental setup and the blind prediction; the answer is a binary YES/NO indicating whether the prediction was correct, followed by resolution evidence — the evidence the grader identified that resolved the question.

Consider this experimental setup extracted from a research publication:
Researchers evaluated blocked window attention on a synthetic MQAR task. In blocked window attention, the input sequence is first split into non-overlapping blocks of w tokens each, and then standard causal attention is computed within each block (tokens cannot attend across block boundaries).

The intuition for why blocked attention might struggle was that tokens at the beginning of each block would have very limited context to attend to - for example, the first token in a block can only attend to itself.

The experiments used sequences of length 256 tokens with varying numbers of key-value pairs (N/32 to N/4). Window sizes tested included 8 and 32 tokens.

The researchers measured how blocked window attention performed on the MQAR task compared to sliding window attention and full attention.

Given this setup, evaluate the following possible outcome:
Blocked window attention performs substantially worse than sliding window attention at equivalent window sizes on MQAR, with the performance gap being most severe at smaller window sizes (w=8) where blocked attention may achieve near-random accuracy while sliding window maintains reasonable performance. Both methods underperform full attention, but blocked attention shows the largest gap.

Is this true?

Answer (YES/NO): NO